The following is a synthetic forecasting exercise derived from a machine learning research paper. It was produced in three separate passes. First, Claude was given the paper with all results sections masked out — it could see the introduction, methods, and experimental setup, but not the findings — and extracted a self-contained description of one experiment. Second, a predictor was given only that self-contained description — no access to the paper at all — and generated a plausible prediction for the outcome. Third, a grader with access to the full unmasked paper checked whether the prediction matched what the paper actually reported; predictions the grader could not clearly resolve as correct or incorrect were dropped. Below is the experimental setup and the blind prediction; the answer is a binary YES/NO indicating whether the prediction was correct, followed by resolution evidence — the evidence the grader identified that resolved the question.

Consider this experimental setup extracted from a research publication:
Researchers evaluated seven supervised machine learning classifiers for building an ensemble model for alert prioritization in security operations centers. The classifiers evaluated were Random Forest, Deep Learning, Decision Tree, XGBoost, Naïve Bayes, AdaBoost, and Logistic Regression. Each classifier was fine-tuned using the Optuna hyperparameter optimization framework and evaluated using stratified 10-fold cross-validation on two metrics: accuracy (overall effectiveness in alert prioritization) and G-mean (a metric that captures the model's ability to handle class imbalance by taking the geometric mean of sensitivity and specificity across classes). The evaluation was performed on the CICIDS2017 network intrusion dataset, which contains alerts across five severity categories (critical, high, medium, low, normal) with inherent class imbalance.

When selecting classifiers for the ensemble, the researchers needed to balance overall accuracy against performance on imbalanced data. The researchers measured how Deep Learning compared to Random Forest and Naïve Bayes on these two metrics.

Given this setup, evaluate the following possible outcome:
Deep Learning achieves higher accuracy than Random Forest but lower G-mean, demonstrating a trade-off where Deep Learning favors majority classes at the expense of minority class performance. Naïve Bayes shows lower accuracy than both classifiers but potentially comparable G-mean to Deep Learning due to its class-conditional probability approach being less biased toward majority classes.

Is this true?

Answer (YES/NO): NO